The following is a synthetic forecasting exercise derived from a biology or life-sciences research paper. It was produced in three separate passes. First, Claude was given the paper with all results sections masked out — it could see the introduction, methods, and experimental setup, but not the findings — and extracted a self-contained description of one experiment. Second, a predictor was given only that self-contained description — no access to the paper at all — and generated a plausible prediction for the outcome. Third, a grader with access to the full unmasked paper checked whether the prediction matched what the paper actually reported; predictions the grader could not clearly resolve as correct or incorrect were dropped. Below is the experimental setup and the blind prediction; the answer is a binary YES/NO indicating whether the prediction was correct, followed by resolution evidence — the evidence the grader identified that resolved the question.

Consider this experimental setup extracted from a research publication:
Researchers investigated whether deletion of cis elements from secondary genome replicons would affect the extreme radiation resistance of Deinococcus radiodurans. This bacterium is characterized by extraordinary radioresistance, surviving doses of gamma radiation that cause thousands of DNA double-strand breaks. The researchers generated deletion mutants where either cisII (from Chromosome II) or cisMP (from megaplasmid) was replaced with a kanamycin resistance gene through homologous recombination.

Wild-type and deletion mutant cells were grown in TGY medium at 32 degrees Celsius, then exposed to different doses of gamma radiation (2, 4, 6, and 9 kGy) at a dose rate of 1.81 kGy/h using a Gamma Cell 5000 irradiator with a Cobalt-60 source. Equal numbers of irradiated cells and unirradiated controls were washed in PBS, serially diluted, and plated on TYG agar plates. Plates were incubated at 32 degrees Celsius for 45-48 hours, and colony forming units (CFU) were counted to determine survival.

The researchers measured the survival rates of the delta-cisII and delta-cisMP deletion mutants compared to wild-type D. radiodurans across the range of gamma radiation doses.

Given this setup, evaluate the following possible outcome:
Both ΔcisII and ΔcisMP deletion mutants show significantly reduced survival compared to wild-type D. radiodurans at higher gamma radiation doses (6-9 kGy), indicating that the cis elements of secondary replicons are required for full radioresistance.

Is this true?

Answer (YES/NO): YES